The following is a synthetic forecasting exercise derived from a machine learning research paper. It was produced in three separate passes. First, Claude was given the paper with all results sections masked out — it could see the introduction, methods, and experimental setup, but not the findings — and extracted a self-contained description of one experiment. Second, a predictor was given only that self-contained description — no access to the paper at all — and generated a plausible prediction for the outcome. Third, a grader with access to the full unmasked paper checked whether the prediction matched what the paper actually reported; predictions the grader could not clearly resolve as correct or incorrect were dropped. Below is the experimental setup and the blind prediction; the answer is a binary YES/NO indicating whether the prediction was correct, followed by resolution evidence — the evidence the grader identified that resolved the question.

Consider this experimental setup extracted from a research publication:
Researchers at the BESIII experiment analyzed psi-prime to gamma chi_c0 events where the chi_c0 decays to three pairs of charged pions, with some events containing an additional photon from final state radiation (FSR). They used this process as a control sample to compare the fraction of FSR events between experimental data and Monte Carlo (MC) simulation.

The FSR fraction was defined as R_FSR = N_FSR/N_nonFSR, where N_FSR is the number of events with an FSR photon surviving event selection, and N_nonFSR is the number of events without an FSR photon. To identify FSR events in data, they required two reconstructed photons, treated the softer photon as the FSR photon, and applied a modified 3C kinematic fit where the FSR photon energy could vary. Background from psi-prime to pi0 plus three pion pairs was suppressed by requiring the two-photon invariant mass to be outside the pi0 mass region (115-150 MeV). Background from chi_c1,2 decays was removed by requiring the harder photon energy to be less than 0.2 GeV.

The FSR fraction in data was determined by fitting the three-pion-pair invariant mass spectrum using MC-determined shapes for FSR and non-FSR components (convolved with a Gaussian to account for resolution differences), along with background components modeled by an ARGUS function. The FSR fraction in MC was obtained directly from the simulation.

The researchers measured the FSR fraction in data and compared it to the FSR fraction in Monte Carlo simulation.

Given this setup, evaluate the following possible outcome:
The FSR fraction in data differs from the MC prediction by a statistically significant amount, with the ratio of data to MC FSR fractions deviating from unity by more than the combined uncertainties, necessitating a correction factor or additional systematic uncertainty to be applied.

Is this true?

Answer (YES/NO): YES